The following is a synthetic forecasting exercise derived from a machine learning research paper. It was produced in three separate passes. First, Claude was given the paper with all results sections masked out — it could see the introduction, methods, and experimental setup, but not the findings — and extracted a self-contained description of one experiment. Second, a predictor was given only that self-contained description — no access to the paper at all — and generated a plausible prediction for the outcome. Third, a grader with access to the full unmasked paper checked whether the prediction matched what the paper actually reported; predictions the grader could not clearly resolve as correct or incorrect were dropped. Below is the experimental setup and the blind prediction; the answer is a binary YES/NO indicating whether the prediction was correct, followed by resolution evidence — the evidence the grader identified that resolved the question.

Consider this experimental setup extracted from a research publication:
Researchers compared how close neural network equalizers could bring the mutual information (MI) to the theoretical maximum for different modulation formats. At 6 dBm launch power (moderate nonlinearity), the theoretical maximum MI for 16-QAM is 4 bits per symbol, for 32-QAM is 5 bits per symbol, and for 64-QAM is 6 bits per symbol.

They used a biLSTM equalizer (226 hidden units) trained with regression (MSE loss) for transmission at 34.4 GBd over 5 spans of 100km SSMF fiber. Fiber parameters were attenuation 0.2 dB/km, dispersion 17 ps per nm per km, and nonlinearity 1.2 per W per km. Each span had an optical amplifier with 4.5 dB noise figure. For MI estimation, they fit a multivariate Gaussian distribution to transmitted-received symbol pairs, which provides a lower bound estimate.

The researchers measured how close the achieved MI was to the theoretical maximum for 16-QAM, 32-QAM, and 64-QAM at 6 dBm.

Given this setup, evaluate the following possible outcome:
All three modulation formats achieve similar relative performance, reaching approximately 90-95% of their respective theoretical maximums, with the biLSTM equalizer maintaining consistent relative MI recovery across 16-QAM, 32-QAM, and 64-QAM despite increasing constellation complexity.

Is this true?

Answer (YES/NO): NO